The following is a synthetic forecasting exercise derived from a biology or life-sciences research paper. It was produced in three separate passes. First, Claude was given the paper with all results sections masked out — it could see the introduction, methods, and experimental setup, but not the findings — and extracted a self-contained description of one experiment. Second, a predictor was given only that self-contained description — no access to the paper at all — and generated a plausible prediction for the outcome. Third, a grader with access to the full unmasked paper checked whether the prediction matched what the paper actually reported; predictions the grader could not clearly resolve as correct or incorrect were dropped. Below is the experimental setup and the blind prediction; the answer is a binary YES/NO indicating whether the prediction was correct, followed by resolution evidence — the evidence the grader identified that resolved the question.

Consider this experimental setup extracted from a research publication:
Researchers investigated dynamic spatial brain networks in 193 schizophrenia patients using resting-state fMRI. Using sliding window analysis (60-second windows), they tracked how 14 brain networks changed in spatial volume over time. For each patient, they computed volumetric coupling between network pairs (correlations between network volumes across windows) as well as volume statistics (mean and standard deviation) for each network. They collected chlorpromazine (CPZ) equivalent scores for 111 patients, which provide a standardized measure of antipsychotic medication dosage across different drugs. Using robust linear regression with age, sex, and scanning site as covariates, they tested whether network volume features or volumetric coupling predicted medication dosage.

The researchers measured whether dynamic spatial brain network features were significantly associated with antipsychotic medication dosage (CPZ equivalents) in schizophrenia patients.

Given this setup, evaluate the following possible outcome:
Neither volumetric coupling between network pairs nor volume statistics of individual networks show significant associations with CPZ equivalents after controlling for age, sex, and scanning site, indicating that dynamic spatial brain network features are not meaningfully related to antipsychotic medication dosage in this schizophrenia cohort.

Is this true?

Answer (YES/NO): NO